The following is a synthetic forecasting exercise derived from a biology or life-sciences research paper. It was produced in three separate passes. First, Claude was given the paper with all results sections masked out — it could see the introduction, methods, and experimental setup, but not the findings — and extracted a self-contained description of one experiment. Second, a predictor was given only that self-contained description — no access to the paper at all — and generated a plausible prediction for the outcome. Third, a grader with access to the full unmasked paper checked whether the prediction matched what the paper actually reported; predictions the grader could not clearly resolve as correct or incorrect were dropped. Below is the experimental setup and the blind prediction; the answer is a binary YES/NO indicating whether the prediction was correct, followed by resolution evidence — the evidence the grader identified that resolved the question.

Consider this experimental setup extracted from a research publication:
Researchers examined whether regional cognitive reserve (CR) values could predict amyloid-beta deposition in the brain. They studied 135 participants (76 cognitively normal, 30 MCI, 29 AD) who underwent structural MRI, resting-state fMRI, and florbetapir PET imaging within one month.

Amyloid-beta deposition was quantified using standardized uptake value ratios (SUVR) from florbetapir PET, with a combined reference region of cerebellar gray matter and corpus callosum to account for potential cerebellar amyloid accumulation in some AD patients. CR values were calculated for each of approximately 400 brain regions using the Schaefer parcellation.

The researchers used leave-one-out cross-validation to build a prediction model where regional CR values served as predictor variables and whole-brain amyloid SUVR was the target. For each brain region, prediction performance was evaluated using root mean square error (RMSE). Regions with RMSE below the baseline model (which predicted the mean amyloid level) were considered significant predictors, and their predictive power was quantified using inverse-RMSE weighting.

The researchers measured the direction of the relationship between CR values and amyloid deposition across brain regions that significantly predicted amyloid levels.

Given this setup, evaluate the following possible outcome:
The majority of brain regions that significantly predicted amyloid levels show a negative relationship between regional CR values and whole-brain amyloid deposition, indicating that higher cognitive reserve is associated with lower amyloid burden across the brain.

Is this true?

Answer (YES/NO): YES